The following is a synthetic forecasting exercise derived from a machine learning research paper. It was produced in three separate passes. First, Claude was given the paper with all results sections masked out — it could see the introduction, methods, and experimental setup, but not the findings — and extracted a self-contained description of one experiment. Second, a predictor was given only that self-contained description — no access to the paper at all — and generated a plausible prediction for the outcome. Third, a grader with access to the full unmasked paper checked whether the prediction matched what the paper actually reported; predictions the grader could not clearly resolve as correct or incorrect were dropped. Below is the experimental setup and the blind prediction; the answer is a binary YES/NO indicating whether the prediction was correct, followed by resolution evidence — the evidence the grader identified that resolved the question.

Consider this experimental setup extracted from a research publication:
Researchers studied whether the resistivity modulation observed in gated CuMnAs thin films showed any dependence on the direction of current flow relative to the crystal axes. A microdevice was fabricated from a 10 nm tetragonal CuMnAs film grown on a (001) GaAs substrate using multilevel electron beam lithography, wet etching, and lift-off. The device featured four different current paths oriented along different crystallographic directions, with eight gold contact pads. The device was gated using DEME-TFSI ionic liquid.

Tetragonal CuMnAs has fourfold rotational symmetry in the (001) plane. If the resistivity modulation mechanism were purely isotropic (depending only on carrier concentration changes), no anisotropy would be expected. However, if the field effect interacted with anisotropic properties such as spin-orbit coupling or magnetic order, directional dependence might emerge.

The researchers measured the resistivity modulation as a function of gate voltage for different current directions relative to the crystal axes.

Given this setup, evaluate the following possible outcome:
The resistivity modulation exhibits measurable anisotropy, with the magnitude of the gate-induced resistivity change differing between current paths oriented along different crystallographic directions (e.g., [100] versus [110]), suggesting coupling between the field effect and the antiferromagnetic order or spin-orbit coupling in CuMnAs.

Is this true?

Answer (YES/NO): NO